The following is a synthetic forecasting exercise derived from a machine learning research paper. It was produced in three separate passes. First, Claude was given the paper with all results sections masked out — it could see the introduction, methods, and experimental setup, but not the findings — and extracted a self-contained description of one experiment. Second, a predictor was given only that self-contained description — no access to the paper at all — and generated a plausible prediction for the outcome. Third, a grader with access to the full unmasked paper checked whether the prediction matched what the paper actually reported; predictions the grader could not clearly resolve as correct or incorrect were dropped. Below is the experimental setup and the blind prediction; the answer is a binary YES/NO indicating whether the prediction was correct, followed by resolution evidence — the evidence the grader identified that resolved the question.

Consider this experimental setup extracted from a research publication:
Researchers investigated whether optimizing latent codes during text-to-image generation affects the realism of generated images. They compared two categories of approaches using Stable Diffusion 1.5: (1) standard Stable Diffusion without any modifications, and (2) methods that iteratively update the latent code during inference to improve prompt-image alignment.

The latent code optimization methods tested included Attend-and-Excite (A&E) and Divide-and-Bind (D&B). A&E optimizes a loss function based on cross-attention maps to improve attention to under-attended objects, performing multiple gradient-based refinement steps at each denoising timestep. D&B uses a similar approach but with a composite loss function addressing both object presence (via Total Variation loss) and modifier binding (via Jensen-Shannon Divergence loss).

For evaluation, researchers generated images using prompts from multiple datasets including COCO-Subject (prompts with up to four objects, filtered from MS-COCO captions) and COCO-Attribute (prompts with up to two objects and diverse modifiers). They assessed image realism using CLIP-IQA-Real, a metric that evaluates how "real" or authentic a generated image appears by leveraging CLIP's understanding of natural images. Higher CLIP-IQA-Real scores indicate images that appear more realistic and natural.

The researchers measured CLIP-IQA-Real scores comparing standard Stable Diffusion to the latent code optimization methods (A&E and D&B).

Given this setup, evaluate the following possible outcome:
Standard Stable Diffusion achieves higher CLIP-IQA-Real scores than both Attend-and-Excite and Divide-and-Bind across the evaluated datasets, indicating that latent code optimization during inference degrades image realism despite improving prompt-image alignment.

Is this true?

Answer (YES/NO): NO